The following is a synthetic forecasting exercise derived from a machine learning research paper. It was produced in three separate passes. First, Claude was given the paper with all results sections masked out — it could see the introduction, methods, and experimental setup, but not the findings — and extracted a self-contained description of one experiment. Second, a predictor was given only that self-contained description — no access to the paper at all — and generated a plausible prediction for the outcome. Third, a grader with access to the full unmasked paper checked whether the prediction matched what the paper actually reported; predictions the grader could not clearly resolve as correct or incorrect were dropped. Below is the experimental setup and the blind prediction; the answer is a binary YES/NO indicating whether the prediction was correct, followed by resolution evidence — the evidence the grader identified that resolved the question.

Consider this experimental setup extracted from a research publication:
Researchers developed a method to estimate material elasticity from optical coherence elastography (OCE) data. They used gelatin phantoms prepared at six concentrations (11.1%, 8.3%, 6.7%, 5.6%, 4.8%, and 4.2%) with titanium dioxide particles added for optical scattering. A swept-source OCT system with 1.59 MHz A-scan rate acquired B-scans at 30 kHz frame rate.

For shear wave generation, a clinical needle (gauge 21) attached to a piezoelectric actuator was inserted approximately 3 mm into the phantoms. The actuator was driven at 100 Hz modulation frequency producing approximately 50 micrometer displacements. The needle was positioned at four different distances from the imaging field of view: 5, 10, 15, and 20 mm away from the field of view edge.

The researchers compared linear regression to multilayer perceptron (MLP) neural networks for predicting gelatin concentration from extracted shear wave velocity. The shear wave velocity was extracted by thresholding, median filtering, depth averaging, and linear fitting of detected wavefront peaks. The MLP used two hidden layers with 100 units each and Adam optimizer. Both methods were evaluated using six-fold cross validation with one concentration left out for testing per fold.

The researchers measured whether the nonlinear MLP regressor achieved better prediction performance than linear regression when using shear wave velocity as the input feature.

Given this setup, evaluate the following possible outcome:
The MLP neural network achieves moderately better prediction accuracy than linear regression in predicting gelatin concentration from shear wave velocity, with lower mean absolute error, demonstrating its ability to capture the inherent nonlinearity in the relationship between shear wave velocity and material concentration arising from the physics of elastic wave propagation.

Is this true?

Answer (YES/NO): YES